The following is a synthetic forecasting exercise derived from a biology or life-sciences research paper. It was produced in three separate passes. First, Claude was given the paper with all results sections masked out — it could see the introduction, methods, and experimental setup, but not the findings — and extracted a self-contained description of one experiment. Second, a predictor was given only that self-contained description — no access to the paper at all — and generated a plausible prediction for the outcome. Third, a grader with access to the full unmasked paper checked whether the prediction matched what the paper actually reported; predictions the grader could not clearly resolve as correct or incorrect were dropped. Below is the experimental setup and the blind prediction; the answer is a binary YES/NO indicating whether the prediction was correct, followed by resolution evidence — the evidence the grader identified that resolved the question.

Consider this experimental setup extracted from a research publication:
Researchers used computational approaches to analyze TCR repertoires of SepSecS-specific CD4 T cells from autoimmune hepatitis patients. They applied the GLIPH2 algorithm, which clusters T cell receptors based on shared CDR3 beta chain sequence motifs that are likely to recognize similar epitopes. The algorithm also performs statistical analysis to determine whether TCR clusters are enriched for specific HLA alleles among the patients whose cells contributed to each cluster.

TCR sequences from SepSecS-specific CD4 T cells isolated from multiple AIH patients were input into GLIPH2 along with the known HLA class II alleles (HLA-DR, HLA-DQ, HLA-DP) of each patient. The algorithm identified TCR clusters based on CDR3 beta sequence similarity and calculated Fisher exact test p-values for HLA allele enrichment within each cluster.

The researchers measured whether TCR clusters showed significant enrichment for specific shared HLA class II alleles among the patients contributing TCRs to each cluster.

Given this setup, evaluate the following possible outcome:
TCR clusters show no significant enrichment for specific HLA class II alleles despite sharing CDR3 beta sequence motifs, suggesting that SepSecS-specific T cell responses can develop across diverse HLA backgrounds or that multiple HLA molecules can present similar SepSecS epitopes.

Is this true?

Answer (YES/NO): NO